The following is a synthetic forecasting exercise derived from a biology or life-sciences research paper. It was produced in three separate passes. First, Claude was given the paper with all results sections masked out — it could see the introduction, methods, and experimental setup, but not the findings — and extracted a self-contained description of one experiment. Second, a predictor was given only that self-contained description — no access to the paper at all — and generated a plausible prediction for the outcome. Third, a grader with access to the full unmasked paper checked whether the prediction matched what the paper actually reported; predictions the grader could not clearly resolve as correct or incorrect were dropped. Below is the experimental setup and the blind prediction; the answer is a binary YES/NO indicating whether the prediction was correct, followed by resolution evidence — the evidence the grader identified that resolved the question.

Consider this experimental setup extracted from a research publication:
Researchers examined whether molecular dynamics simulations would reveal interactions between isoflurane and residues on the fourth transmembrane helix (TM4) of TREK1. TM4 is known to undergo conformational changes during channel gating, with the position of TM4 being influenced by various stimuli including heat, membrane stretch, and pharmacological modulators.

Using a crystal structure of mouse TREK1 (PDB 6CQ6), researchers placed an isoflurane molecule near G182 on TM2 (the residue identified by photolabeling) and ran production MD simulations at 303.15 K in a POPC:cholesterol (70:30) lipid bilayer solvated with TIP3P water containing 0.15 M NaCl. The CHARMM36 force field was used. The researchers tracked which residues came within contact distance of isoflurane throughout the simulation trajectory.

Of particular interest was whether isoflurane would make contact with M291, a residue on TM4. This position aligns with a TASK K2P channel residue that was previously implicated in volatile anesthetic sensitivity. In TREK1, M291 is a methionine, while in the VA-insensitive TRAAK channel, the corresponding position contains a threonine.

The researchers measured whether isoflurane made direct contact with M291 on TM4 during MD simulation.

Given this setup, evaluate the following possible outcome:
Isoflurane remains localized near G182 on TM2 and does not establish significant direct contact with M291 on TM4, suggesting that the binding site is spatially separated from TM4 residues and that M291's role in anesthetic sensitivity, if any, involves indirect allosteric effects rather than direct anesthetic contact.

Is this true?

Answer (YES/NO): NO